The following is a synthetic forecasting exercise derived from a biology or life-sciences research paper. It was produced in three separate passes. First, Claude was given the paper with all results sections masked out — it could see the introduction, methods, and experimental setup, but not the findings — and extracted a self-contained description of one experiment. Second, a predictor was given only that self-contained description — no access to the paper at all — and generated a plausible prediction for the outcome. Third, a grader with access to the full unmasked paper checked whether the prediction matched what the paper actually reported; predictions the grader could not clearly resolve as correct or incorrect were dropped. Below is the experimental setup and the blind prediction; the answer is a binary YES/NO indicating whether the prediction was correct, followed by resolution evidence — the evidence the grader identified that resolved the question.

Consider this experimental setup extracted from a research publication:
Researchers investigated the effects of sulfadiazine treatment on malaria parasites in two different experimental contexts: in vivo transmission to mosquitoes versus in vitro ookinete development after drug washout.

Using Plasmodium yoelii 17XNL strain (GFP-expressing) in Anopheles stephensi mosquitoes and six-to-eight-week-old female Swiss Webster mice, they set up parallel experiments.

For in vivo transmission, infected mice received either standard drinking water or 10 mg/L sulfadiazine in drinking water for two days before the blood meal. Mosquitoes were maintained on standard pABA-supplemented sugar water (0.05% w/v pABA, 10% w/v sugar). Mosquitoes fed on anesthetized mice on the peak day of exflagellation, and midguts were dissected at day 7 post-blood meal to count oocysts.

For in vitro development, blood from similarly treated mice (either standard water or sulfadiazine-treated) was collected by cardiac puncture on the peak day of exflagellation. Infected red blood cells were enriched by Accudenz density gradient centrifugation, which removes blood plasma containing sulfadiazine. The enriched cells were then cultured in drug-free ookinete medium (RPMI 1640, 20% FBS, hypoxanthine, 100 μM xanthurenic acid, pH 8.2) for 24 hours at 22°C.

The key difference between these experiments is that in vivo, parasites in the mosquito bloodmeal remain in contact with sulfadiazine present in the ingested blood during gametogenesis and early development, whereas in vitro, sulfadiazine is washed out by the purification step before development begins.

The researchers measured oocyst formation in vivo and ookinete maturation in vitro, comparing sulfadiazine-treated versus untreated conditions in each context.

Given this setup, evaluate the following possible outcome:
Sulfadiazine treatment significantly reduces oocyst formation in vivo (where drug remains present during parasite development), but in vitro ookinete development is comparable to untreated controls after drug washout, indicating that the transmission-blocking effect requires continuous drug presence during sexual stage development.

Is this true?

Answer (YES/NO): YES